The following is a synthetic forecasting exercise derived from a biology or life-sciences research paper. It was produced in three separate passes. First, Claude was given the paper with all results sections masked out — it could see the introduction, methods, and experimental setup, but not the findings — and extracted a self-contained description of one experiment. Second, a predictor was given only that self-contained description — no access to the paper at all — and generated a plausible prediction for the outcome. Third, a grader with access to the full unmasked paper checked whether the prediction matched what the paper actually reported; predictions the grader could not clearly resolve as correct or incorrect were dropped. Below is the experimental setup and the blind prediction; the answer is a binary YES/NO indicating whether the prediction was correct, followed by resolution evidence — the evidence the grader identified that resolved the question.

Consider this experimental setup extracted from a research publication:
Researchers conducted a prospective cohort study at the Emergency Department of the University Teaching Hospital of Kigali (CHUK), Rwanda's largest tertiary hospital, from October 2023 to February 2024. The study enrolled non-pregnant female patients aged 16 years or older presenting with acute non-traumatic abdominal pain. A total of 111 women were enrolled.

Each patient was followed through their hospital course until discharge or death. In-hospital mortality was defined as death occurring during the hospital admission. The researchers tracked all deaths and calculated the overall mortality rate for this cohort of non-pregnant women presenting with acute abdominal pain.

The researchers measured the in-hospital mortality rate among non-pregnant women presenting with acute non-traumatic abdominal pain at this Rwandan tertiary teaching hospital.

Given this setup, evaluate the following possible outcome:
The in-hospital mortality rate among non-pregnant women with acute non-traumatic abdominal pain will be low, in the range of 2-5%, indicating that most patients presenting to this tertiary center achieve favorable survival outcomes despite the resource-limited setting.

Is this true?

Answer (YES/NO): NO